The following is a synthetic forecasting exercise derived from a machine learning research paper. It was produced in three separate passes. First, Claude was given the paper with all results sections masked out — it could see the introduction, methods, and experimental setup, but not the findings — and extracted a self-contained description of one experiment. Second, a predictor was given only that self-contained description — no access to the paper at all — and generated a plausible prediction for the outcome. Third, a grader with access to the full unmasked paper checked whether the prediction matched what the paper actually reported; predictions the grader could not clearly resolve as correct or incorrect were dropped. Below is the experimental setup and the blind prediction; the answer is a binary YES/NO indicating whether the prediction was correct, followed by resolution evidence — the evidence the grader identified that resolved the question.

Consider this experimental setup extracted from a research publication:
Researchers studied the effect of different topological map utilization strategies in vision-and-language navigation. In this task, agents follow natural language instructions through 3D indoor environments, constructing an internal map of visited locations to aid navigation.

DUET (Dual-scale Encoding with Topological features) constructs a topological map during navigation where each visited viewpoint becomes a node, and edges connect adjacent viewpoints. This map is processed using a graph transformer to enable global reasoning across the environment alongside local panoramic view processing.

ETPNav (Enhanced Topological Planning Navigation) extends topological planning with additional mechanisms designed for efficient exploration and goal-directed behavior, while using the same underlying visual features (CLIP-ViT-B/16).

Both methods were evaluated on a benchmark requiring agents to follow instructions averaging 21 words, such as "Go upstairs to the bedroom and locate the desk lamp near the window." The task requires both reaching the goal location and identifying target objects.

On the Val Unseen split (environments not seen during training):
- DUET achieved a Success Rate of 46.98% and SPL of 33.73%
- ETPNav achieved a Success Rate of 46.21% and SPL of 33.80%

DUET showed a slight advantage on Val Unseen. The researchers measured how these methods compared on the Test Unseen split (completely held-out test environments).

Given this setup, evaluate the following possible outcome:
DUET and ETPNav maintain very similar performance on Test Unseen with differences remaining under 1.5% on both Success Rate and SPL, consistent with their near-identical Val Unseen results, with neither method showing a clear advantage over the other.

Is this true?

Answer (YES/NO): NO